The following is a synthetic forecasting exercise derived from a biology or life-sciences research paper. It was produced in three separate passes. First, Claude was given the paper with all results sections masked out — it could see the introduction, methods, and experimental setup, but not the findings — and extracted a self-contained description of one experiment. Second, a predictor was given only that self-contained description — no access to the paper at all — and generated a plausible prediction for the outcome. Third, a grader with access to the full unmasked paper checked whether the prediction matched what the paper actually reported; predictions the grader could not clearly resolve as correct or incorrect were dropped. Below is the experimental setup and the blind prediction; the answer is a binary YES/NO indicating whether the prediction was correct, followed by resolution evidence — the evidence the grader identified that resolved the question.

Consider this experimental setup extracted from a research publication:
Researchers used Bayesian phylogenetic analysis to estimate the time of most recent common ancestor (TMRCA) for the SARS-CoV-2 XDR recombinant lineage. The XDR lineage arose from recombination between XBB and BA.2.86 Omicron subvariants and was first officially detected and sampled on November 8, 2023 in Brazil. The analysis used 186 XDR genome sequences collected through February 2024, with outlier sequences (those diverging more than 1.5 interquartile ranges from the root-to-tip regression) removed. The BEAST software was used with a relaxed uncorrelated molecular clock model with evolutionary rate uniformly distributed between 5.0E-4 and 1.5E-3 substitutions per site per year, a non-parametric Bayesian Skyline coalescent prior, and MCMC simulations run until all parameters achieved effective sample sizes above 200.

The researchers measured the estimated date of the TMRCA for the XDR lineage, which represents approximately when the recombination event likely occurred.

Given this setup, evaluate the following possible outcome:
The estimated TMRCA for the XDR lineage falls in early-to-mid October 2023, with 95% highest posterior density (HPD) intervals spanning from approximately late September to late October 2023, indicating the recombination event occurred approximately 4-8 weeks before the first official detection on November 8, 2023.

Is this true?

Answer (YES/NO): NO